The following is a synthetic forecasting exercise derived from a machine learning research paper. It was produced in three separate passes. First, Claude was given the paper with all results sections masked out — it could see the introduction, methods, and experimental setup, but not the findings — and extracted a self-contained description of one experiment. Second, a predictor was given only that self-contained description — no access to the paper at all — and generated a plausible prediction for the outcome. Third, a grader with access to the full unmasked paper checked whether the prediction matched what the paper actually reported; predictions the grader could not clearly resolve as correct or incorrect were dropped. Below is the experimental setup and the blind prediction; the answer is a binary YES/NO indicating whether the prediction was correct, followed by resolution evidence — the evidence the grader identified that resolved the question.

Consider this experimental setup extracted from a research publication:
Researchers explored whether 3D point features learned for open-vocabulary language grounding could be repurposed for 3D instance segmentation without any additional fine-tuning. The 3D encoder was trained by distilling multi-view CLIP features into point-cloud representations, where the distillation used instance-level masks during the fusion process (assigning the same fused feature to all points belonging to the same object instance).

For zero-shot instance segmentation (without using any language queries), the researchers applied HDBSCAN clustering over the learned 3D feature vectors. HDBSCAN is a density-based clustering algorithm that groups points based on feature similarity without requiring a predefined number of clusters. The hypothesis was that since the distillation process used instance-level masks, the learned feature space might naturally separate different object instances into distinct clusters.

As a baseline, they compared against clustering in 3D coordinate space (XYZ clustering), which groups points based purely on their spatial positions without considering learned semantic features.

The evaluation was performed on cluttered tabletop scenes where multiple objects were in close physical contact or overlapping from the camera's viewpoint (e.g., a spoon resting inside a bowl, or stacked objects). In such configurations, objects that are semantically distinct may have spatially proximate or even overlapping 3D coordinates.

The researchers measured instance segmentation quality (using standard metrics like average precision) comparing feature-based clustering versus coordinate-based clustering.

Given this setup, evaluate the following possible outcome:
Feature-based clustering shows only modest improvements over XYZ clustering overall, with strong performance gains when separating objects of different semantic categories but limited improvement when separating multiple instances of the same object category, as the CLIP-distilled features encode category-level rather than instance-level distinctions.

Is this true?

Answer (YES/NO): NO